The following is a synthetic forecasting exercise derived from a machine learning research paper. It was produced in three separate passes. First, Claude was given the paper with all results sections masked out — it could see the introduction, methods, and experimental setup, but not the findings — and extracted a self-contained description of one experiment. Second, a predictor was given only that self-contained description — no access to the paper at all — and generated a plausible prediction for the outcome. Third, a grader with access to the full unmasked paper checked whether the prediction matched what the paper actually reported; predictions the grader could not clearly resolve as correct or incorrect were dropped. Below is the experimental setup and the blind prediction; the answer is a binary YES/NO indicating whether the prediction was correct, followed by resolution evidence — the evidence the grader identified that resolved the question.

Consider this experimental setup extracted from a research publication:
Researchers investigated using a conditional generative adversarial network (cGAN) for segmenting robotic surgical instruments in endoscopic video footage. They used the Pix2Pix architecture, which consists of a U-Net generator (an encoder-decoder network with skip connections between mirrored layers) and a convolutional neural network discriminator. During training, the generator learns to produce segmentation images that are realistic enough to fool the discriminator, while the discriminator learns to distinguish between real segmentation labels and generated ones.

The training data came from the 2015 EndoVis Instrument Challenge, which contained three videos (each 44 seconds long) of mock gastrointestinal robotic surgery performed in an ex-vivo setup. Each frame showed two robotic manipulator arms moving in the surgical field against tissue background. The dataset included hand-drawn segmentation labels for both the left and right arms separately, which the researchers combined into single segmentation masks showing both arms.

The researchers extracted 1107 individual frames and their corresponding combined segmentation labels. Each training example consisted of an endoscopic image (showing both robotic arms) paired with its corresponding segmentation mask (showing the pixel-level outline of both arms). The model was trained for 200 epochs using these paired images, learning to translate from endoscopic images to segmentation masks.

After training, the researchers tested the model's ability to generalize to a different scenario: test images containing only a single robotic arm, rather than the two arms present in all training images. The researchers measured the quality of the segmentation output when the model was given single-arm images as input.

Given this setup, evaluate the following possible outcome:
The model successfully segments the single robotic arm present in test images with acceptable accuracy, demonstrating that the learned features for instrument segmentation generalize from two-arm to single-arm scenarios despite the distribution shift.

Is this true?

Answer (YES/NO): NO